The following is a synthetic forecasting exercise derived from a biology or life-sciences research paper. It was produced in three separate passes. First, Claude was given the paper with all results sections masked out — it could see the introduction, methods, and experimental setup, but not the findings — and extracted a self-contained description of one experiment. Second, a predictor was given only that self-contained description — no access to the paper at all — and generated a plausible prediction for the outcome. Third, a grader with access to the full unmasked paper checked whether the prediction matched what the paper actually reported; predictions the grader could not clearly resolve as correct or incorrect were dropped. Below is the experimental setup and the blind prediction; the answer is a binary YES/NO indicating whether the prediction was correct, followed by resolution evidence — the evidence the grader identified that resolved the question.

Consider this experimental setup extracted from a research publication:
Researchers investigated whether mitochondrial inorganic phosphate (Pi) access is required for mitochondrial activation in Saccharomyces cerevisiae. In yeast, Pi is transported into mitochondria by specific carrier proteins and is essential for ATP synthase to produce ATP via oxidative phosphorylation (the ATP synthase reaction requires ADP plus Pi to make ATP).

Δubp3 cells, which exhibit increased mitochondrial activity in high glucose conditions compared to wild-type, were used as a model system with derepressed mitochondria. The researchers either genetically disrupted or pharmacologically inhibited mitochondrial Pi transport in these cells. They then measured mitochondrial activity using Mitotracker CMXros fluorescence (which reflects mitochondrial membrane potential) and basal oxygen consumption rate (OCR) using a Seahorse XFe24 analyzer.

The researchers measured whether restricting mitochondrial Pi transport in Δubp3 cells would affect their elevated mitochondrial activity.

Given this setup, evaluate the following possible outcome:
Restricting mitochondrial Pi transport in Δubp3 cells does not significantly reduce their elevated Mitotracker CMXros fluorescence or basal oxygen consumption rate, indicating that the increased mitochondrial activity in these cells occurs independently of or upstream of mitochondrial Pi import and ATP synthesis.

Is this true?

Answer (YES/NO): NO